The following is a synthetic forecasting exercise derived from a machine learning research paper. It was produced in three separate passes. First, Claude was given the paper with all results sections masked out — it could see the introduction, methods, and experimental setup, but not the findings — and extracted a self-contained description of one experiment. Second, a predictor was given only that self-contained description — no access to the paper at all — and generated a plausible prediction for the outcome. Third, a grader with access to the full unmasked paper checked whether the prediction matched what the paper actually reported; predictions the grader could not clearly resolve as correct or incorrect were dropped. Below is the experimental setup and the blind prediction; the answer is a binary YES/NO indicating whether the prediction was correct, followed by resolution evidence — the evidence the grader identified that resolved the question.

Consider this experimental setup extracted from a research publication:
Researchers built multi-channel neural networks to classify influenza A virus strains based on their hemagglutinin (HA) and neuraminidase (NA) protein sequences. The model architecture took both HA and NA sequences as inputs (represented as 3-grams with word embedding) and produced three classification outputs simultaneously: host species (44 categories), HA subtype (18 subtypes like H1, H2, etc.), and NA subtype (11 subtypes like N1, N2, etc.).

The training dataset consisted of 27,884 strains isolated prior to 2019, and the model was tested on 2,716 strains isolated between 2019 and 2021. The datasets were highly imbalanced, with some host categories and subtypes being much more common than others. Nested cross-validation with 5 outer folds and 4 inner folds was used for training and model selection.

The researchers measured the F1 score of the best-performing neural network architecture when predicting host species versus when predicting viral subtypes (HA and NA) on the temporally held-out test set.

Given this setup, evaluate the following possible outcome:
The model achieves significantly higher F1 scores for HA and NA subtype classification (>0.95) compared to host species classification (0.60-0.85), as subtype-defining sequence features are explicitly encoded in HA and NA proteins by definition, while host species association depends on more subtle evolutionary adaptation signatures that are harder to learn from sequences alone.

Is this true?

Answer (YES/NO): NO